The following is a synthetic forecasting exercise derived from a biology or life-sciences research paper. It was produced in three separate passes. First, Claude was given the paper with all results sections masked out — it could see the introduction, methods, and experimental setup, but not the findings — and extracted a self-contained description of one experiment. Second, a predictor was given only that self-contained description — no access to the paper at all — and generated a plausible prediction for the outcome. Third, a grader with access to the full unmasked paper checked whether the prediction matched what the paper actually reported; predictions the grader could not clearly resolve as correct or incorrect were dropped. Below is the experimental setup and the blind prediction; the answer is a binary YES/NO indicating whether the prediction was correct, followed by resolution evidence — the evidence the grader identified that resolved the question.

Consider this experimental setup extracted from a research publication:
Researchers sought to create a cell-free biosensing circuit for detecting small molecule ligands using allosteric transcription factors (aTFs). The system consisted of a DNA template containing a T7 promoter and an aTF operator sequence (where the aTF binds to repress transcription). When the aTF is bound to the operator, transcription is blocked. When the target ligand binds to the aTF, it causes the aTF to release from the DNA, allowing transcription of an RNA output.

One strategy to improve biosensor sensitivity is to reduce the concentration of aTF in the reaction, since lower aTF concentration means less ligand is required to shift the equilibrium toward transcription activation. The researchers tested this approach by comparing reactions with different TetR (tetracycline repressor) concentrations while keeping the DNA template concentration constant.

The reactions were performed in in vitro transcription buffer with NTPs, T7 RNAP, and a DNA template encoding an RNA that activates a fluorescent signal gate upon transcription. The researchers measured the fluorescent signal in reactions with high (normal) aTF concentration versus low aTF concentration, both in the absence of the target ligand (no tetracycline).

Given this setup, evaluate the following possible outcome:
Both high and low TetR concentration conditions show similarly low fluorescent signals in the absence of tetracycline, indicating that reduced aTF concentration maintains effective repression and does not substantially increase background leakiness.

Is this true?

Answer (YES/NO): NO